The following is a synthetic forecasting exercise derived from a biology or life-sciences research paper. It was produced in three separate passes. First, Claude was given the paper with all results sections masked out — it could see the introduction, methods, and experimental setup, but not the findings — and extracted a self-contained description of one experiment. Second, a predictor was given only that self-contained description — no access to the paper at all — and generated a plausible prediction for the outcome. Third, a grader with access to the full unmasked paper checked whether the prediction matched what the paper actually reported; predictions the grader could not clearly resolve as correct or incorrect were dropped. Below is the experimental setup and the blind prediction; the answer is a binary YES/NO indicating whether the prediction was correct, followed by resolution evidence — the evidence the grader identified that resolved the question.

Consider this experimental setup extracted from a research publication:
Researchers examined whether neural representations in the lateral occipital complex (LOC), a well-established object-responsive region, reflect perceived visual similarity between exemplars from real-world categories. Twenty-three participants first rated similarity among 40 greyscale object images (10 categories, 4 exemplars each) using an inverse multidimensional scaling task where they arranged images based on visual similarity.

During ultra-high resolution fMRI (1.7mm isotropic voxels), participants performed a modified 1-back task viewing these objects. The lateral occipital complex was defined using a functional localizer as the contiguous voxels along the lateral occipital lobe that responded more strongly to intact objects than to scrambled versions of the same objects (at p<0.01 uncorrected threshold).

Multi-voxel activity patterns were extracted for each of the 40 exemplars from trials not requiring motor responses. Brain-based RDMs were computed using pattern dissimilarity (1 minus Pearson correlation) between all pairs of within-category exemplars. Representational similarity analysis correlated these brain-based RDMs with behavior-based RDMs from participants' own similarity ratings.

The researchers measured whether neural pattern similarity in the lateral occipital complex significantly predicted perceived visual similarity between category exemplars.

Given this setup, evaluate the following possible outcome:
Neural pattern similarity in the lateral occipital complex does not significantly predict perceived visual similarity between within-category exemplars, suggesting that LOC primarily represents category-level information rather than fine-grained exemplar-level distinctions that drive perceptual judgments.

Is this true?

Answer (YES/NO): NO